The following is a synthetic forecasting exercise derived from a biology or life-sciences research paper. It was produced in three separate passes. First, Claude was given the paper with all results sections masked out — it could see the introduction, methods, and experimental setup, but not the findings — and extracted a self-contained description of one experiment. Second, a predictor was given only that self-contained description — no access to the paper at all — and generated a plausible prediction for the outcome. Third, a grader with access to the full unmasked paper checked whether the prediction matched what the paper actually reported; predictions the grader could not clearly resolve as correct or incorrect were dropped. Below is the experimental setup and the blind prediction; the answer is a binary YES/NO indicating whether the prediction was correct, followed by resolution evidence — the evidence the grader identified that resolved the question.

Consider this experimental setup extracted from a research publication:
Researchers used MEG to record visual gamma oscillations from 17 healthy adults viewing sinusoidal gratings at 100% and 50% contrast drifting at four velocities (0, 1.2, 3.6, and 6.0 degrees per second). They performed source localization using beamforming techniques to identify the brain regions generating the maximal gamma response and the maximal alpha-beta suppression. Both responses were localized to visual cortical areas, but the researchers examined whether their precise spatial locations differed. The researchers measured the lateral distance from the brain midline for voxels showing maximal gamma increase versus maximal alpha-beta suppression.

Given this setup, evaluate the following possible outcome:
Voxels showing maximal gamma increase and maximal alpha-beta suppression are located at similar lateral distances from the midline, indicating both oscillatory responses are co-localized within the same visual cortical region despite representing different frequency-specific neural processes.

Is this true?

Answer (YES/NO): NO